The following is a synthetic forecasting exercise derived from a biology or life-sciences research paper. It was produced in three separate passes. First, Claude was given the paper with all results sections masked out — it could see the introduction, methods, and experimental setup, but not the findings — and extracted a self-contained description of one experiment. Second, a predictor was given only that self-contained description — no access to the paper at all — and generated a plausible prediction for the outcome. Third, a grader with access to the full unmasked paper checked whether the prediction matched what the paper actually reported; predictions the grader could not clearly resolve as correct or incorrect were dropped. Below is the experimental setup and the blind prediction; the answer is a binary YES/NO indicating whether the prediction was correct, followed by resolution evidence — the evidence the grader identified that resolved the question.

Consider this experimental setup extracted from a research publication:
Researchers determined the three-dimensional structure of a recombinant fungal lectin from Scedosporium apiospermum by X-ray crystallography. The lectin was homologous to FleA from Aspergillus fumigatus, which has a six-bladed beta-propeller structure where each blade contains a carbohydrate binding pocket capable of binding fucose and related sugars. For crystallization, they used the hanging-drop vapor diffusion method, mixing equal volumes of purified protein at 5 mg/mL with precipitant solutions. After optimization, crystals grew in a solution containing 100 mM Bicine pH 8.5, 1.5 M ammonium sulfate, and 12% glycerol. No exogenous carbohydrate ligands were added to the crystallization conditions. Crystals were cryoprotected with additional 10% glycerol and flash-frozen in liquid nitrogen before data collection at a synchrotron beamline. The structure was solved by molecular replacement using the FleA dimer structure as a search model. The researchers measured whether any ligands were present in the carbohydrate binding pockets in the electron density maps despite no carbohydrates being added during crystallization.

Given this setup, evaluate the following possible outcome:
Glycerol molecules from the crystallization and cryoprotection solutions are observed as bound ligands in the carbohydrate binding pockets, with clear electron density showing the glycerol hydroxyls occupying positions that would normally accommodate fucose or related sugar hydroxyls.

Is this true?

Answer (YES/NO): YES